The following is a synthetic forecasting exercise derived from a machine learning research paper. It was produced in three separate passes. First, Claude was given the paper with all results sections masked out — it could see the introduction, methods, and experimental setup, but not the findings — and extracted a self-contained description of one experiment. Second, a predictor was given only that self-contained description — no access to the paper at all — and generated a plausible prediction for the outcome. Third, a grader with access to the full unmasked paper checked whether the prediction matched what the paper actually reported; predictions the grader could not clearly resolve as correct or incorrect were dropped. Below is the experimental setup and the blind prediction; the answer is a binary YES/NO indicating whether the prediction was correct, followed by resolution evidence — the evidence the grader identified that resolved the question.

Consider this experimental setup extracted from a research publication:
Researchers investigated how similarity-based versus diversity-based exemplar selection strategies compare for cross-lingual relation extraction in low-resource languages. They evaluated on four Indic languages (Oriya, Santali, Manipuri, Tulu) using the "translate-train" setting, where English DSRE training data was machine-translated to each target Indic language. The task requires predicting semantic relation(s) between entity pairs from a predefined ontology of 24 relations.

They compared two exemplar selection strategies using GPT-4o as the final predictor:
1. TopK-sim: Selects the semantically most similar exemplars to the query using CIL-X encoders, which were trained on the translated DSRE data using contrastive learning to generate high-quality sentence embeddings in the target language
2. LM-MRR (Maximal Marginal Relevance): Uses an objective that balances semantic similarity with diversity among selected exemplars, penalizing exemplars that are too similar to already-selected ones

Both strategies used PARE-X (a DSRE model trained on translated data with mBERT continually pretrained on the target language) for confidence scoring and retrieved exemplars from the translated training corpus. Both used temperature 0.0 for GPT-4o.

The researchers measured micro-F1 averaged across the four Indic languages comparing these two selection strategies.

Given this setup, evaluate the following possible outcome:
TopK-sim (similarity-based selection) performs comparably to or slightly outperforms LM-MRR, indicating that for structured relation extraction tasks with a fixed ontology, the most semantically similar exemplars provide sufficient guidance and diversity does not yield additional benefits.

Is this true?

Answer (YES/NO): YES